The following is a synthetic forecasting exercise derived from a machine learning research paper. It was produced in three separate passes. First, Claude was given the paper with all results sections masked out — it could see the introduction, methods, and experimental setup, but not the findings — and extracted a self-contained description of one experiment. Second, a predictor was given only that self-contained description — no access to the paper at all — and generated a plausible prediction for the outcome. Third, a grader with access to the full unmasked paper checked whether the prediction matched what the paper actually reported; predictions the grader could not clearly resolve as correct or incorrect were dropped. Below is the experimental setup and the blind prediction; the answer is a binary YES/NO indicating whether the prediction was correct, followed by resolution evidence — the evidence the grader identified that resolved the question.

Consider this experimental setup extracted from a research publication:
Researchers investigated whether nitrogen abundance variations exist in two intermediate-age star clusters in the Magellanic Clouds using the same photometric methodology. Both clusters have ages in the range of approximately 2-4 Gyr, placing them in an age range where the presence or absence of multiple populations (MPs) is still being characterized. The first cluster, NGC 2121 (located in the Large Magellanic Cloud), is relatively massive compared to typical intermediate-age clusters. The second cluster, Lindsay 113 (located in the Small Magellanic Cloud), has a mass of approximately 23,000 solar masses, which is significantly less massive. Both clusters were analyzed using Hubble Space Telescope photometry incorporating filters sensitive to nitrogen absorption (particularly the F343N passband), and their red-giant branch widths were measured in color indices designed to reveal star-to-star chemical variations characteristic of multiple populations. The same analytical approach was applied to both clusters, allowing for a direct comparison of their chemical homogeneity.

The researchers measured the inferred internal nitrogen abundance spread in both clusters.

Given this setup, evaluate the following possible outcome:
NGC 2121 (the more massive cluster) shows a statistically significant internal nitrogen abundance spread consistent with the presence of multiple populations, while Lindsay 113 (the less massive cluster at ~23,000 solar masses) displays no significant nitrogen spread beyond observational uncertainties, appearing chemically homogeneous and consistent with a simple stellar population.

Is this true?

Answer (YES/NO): YES